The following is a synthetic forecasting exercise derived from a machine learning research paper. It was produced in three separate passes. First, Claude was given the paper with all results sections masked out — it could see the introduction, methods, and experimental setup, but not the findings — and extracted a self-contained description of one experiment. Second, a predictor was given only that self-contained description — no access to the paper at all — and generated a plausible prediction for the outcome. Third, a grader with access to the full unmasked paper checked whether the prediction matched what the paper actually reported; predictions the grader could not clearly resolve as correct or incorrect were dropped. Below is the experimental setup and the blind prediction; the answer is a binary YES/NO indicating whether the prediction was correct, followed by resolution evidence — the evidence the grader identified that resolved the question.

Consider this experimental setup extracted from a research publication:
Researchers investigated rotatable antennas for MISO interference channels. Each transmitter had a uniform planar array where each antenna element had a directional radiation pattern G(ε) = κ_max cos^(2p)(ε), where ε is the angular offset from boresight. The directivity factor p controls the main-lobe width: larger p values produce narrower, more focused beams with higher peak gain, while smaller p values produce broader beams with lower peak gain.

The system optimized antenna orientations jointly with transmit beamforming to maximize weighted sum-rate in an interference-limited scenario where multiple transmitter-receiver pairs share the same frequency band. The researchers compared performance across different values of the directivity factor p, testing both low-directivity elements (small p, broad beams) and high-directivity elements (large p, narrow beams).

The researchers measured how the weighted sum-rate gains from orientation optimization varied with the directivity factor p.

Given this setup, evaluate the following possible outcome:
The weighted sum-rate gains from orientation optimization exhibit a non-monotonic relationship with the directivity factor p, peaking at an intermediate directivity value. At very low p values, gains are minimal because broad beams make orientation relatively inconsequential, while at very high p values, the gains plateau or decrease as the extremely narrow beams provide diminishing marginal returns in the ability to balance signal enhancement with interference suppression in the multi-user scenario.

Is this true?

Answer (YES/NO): NO